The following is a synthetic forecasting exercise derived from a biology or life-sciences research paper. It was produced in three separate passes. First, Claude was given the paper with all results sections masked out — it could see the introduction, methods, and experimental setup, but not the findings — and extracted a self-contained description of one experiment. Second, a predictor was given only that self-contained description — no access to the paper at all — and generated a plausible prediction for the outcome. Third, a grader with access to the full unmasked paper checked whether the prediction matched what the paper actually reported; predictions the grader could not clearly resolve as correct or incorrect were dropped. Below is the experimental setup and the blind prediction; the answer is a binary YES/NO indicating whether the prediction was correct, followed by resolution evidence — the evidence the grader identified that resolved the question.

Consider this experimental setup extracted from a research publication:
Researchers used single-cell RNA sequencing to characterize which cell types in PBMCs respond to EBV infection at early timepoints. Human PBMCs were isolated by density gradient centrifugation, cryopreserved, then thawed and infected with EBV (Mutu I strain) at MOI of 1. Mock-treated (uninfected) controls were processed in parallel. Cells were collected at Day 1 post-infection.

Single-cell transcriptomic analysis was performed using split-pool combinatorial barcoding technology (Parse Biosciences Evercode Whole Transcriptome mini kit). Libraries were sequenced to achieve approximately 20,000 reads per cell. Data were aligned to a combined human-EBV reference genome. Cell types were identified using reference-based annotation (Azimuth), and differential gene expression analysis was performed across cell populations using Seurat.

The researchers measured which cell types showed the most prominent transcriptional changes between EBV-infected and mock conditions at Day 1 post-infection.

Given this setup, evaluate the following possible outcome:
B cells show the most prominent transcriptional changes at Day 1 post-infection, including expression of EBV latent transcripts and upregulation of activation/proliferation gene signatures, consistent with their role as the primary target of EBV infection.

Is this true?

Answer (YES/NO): NO